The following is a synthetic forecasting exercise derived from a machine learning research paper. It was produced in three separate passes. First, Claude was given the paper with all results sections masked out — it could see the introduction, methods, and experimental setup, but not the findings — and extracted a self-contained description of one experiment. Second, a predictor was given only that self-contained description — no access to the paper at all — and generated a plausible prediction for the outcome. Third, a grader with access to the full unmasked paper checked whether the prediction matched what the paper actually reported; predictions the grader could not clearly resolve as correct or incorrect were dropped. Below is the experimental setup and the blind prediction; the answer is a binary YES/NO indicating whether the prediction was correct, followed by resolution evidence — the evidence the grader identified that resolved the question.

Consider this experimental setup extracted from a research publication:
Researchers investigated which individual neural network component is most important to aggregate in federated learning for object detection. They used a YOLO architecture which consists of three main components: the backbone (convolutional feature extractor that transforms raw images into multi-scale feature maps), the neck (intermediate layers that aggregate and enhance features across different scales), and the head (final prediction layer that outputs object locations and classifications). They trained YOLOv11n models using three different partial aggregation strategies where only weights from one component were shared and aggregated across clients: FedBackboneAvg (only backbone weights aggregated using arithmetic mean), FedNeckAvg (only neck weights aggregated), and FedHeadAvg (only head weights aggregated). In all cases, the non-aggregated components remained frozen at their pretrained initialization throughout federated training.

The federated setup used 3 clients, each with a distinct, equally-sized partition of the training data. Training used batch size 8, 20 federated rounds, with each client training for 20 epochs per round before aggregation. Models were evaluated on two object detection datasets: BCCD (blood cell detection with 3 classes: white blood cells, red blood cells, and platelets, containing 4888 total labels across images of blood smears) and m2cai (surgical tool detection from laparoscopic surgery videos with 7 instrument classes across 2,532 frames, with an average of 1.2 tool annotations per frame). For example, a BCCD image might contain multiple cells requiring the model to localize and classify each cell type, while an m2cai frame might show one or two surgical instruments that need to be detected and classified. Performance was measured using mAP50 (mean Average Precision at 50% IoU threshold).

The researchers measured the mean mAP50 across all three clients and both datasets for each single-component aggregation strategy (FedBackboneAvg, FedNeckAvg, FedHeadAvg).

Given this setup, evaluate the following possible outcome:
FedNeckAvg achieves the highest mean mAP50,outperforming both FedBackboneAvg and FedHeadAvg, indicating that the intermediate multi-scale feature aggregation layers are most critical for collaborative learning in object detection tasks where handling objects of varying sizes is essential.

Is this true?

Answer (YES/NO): NO